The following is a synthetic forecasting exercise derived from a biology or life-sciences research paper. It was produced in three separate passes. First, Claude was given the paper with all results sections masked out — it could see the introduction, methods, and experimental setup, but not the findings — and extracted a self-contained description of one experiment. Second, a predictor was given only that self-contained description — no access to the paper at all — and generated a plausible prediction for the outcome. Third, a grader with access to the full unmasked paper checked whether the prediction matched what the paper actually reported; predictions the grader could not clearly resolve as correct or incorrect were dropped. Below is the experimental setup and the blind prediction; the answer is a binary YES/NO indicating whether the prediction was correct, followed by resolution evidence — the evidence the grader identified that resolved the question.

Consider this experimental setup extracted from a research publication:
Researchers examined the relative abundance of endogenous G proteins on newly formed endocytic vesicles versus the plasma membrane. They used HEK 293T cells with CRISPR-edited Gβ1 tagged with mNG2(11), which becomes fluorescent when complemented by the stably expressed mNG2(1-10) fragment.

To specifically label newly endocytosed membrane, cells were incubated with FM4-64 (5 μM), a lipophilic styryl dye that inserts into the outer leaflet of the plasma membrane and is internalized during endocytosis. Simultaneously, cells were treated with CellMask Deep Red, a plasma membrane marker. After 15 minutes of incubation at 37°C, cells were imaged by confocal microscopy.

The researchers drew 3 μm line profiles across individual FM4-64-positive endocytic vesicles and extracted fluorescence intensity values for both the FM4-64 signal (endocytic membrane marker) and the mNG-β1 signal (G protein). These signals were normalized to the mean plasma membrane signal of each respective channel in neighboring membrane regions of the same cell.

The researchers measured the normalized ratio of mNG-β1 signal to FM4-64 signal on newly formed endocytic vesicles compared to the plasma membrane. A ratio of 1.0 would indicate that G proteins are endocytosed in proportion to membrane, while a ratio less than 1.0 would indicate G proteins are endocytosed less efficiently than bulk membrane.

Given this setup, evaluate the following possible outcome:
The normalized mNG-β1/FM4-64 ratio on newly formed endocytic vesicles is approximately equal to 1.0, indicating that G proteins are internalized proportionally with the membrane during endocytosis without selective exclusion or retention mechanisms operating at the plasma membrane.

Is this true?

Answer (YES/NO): NO